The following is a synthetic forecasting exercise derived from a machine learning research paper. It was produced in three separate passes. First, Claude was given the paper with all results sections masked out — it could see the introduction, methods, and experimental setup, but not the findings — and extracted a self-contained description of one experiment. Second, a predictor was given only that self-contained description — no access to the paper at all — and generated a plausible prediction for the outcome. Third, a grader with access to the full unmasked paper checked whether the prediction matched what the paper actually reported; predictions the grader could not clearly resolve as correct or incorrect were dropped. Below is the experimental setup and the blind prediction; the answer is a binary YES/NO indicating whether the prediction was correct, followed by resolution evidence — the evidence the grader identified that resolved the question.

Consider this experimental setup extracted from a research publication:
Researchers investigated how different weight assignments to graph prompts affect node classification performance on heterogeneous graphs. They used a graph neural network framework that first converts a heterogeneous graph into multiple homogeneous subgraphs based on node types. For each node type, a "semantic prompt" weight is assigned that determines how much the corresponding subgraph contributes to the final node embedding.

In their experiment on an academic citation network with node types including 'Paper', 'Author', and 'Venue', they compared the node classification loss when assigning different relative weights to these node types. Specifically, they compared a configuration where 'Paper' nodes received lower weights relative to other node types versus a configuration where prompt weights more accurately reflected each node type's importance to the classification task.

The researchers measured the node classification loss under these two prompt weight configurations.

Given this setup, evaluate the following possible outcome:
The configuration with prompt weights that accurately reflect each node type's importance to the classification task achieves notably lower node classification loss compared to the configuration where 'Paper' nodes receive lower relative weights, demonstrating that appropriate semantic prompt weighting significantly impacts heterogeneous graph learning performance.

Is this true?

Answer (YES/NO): YES